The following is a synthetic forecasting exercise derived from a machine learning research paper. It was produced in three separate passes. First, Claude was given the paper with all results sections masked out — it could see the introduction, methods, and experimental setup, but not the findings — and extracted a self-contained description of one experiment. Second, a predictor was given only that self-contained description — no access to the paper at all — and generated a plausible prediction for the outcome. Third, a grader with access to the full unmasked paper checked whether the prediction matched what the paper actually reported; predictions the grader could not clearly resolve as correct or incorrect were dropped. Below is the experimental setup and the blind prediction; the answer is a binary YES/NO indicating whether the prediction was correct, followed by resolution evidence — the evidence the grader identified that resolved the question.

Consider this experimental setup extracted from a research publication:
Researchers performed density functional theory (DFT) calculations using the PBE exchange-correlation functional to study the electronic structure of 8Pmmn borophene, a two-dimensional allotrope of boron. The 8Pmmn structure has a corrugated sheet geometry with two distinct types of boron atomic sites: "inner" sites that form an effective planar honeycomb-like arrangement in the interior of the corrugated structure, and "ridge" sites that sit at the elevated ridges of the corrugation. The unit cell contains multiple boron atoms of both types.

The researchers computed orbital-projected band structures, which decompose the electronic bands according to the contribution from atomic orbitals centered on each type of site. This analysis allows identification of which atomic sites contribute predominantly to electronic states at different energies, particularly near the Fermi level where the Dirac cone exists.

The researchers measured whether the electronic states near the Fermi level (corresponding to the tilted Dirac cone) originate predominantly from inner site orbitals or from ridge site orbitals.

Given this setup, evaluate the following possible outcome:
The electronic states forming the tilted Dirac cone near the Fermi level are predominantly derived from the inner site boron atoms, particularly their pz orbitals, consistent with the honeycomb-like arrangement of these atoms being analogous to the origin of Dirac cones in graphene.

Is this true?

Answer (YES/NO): YES